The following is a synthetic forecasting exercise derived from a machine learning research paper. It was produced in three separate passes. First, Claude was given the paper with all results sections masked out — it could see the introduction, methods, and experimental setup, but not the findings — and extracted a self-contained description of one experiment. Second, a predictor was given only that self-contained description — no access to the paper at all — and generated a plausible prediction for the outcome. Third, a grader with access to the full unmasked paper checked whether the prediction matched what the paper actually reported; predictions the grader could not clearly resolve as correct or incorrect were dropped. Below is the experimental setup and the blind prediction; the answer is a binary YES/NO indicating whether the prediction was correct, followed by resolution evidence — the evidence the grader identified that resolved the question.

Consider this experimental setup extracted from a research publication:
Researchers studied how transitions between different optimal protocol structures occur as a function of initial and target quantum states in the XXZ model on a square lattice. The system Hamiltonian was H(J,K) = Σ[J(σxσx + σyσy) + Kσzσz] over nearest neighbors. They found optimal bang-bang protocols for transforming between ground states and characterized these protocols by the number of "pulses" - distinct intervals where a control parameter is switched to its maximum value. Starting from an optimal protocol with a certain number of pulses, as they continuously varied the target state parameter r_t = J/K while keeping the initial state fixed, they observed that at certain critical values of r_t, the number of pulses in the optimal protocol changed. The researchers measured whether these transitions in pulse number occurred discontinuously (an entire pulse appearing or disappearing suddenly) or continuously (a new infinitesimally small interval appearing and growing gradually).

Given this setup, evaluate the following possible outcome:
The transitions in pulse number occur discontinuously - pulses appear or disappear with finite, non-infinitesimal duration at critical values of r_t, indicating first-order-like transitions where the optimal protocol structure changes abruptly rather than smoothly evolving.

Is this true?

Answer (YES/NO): NO